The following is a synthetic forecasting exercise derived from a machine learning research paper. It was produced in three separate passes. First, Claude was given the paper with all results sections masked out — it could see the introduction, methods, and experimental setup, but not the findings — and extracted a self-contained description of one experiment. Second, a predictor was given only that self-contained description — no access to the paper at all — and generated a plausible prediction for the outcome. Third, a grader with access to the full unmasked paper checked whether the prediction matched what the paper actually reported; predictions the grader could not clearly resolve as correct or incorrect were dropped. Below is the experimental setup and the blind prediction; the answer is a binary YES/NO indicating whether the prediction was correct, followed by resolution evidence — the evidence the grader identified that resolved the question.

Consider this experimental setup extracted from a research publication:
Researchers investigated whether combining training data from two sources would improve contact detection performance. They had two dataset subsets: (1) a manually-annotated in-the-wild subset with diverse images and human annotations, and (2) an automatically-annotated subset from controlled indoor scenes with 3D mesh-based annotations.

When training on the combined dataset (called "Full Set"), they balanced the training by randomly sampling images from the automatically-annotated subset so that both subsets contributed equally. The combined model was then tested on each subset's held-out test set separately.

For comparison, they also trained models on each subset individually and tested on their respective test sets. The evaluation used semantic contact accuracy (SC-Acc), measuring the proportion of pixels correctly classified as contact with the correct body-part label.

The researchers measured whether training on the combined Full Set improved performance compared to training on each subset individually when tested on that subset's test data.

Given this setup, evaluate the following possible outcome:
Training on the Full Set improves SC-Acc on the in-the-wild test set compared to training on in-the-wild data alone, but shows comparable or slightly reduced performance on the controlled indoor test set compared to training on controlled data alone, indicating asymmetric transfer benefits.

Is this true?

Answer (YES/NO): NO